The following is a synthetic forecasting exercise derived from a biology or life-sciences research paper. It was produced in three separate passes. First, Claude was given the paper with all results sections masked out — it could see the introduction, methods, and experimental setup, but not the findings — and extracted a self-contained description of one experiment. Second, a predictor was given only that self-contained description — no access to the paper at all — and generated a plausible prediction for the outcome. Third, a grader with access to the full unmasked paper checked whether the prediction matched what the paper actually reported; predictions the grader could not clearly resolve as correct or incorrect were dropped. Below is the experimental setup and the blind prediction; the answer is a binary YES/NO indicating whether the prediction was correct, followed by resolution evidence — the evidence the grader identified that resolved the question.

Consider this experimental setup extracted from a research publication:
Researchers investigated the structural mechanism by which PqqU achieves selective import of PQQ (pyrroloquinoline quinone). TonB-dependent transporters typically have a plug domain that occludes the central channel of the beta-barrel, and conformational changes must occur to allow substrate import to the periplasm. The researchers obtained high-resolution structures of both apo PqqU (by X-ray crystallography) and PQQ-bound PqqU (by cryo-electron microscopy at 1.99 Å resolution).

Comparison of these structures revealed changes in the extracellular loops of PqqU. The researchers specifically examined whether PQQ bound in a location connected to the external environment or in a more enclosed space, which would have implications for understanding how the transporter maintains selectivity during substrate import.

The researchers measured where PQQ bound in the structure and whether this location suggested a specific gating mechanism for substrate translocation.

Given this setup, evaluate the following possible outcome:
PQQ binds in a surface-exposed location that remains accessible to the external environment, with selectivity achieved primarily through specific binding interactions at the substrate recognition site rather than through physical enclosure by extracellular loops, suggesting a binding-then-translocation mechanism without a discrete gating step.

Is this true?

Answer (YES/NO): NO